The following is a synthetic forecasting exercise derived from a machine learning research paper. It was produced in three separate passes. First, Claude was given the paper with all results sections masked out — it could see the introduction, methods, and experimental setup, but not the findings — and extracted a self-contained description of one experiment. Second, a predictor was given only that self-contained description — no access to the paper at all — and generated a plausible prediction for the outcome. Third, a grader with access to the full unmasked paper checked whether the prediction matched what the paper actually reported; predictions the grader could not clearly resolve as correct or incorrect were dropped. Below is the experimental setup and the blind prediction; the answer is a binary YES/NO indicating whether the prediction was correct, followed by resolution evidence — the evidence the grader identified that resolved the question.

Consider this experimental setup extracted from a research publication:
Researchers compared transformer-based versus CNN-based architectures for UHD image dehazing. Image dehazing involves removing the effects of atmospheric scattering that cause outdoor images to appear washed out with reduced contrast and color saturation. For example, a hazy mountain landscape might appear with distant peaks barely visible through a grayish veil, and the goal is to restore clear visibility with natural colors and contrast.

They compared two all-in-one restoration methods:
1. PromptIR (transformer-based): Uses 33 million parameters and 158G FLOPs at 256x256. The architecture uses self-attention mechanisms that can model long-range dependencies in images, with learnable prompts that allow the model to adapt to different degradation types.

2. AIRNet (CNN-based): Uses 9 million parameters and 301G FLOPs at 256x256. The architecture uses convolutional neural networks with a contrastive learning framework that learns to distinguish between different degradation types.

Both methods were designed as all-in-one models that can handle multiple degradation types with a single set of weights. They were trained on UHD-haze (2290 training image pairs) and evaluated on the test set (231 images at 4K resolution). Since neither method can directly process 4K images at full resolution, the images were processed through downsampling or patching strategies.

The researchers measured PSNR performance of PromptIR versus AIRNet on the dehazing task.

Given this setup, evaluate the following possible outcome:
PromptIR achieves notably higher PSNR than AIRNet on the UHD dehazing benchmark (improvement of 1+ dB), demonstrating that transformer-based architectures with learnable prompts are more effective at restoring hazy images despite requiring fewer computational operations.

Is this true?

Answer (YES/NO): YES